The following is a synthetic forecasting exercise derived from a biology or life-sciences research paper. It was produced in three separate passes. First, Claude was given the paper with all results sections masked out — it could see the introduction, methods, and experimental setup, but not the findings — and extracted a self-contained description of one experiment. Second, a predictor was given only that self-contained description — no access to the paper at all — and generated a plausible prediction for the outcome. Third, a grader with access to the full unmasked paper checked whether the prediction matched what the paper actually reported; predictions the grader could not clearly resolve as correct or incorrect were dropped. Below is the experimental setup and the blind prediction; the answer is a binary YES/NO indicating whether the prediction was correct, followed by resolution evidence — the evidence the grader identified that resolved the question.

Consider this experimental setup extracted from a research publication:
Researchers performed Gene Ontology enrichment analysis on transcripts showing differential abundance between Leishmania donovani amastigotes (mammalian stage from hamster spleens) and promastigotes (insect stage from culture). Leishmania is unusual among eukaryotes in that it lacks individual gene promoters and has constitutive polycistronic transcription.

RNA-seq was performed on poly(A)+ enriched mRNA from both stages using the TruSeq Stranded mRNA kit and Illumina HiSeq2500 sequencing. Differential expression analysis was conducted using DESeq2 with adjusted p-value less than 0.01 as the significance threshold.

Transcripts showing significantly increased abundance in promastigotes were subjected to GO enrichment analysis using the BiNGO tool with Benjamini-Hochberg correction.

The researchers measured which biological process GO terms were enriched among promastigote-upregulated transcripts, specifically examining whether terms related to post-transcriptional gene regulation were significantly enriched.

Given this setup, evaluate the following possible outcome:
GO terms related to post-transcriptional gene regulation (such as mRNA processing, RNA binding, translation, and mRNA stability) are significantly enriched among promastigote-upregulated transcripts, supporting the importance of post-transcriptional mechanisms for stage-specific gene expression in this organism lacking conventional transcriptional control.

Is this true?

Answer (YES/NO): YES